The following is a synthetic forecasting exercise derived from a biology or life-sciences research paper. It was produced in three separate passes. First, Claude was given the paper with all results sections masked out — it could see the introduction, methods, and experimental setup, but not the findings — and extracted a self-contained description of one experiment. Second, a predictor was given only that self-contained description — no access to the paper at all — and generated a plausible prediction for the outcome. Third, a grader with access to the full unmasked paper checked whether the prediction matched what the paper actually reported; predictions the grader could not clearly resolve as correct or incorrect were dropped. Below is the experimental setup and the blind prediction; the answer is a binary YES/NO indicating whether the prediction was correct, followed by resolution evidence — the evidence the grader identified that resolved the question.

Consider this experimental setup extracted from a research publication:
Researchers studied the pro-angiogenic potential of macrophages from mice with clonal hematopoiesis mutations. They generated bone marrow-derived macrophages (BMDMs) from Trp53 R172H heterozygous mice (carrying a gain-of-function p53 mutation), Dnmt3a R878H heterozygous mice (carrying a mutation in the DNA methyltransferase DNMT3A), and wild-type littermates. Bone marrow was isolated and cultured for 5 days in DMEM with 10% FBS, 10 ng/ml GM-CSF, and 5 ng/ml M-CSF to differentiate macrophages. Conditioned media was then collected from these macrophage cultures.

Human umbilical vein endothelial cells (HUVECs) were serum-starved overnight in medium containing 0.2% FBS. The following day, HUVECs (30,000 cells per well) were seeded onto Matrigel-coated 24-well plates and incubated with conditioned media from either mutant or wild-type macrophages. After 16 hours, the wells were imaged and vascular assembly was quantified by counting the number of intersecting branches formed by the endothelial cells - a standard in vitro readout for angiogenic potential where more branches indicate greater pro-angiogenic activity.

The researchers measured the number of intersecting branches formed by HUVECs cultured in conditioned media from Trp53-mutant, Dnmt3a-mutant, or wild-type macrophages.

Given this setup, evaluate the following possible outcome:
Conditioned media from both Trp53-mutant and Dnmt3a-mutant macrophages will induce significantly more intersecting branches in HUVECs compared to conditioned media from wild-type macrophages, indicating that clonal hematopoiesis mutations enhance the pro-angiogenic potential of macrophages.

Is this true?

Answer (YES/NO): YES